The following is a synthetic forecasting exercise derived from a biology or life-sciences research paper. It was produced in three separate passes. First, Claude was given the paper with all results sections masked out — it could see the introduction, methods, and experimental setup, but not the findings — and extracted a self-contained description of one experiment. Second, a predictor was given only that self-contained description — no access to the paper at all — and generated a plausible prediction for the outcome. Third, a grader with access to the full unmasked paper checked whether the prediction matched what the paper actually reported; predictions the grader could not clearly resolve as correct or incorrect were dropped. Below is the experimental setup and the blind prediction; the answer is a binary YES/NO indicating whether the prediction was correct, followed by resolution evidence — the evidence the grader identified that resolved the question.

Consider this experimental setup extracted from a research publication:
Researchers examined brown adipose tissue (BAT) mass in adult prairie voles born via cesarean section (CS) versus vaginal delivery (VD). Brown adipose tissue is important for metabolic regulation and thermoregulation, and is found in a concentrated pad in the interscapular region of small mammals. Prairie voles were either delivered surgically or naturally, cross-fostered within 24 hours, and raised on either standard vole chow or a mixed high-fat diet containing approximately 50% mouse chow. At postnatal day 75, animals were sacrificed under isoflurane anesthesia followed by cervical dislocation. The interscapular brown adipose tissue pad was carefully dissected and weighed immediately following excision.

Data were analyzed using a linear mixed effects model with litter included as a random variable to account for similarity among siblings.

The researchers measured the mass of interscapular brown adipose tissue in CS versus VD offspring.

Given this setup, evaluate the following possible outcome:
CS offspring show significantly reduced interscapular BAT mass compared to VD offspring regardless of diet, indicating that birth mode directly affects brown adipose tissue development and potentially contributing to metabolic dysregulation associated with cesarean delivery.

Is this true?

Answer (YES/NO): NO